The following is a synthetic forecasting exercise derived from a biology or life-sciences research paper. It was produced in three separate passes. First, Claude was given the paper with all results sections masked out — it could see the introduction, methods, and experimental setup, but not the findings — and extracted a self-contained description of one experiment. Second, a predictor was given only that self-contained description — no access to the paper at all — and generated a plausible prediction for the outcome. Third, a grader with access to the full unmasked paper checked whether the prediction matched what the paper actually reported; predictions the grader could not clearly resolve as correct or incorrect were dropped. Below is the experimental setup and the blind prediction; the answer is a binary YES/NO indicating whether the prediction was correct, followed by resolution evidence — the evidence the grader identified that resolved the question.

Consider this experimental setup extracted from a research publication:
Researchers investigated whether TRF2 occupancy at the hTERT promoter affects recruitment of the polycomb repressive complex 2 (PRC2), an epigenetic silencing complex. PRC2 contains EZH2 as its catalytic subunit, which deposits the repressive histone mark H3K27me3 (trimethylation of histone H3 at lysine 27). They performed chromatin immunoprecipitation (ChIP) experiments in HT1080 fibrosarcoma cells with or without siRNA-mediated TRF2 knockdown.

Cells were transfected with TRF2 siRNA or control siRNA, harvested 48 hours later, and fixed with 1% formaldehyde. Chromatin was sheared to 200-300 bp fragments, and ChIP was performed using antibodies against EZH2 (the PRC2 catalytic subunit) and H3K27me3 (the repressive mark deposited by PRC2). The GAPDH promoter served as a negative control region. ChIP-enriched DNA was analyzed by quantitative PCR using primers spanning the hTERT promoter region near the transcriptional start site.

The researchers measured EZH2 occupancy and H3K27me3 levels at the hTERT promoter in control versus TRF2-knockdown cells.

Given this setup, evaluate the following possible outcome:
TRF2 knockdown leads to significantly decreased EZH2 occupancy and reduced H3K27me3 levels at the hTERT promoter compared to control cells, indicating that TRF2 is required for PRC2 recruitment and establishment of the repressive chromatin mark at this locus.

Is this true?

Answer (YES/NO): YES